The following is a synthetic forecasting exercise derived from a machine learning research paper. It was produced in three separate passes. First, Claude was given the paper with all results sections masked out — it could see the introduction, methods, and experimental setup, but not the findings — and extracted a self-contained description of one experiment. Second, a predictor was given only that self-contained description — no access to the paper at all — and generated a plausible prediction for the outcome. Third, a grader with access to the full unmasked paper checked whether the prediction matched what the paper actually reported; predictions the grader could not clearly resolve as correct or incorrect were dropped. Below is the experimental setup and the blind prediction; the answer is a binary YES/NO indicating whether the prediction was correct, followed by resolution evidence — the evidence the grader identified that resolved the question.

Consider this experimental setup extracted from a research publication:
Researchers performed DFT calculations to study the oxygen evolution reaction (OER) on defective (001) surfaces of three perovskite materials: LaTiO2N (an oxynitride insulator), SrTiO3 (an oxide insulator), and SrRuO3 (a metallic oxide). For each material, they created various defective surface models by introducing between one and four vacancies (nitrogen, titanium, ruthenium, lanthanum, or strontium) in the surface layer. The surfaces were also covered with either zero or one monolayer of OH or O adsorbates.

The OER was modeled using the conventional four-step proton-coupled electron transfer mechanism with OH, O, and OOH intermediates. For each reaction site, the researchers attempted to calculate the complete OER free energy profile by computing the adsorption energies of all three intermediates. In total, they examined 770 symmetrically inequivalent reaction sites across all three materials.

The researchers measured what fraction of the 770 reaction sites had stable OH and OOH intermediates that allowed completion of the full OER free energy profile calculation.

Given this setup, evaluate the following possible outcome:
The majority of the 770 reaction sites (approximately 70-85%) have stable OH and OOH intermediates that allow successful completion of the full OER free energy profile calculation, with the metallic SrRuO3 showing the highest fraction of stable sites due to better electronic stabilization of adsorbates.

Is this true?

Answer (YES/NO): NO